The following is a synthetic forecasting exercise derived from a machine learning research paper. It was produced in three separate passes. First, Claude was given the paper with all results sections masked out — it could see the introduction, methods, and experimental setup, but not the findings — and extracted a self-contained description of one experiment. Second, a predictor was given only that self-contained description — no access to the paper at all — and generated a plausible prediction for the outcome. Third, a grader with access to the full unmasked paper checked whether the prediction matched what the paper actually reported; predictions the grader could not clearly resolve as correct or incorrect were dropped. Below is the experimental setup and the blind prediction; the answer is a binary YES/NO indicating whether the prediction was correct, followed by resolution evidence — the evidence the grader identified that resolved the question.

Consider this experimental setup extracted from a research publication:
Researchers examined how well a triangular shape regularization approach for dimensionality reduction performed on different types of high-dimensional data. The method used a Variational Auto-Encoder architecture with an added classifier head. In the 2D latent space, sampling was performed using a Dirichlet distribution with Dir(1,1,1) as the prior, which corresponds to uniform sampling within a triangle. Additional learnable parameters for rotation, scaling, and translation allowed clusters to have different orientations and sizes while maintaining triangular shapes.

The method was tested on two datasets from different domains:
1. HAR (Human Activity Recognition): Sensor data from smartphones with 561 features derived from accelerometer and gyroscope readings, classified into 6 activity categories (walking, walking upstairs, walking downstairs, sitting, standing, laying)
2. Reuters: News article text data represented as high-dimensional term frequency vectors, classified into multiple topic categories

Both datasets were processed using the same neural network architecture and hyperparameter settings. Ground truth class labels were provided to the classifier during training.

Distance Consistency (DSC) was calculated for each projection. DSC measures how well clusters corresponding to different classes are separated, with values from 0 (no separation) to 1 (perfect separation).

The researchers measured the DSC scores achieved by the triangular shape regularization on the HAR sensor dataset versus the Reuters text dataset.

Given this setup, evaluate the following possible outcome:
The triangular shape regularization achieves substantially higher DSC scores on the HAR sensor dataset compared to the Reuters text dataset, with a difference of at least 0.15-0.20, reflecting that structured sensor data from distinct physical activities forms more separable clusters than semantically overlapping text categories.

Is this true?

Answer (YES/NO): NO